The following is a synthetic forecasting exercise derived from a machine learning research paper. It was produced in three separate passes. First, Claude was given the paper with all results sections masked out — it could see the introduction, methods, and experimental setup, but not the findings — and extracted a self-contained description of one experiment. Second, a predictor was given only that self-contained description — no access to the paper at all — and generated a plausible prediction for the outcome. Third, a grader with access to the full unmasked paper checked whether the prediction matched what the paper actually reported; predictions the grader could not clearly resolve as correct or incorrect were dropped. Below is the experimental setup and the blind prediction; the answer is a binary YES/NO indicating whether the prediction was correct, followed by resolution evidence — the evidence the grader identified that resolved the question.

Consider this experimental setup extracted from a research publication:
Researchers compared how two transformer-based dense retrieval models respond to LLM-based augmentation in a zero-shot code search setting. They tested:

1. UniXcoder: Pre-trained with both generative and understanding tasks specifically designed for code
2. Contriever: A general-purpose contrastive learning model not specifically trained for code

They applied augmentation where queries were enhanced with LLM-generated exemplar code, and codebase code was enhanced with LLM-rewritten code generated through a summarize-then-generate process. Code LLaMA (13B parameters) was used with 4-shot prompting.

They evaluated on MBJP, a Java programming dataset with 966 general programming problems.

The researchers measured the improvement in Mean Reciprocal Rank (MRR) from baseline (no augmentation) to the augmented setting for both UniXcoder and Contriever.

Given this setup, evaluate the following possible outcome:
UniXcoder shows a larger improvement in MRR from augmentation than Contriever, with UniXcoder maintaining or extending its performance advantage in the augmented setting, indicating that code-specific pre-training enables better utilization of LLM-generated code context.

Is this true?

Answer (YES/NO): NO